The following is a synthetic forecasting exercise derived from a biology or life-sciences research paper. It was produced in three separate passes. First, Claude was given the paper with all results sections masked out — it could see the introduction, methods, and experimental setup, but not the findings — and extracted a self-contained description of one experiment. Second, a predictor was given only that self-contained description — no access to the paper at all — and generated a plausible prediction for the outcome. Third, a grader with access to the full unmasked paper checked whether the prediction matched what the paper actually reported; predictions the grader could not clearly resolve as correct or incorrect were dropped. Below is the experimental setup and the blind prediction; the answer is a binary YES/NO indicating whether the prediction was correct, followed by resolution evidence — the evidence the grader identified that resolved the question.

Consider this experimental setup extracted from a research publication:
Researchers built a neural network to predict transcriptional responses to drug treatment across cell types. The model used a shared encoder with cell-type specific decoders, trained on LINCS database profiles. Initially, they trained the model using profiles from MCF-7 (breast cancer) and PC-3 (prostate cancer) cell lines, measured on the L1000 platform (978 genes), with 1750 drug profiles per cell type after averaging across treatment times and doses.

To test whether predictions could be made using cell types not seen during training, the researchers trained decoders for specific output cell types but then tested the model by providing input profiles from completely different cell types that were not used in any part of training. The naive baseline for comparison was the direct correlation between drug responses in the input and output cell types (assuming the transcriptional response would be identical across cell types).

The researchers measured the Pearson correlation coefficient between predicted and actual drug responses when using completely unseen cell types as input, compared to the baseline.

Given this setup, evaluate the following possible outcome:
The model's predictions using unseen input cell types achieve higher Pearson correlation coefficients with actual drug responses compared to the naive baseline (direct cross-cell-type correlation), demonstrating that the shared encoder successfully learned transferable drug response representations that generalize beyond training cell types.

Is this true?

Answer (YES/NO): YES